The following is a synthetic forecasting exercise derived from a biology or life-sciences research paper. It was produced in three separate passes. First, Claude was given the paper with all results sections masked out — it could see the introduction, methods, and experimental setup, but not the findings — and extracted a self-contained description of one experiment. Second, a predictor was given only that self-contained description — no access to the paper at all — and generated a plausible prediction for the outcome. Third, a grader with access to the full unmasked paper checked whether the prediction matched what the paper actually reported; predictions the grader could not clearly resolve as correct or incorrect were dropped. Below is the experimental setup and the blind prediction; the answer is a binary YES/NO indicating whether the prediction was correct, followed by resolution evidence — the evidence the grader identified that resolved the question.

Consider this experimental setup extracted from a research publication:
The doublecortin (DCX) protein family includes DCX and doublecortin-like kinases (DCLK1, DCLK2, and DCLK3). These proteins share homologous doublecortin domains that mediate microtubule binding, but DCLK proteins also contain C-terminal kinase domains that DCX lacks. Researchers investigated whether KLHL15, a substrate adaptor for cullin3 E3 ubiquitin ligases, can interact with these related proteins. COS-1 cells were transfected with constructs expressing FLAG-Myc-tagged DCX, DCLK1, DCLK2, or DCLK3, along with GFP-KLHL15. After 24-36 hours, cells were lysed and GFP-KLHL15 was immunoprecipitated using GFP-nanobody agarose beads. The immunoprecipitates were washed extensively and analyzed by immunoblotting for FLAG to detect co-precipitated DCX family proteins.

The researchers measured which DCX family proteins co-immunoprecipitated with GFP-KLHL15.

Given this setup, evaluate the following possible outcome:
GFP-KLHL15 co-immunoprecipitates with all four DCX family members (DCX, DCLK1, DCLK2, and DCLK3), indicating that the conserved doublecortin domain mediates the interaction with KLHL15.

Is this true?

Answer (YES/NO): NO